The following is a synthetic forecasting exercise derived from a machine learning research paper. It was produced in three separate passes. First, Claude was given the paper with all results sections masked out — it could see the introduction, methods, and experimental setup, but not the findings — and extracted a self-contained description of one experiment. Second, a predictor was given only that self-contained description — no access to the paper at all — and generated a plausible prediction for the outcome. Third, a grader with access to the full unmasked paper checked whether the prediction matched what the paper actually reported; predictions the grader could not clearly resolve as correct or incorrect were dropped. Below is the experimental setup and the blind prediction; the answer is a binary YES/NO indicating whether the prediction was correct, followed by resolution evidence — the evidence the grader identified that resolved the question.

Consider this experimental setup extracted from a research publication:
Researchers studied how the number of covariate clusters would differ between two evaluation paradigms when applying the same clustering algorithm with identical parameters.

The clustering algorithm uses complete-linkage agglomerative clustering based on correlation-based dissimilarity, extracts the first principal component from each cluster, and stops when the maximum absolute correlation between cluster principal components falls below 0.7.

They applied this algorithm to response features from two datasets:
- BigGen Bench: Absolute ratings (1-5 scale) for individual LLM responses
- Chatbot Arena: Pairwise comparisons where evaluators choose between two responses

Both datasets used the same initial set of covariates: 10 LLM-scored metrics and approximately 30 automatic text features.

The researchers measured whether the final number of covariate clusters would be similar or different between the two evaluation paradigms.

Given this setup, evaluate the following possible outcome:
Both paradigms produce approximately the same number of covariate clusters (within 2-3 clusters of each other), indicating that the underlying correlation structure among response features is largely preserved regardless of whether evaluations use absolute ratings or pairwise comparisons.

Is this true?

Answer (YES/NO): NO